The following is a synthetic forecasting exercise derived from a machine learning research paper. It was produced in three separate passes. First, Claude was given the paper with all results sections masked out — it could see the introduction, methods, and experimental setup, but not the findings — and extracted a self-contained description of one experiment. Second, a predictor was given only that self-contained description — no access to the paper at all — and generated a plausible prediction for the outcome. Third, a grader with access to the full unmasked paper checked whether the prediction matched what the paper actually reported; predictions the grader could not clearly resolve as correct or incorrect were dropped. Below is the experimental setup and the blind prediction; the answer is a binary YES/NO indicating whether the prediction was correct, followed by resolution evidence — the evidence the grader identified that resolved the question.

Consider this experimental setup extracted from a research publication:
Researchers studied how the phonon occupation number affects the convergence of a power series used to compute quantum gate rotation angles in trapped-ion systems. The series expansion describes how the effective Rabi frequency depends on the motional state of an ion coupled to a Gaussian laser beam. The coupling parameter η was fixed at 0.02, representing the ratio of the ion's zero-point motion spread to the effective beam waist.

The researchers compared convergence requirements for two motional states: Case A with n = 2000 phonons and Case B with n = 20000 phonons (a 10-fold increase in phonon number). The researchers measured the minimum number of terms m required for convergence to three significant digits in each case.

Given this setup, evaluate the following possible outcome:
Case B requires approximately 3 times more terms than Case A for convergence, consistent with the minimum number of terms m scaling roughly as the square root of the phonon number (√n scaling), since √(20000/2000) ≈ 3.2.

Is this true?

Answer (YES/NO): NO